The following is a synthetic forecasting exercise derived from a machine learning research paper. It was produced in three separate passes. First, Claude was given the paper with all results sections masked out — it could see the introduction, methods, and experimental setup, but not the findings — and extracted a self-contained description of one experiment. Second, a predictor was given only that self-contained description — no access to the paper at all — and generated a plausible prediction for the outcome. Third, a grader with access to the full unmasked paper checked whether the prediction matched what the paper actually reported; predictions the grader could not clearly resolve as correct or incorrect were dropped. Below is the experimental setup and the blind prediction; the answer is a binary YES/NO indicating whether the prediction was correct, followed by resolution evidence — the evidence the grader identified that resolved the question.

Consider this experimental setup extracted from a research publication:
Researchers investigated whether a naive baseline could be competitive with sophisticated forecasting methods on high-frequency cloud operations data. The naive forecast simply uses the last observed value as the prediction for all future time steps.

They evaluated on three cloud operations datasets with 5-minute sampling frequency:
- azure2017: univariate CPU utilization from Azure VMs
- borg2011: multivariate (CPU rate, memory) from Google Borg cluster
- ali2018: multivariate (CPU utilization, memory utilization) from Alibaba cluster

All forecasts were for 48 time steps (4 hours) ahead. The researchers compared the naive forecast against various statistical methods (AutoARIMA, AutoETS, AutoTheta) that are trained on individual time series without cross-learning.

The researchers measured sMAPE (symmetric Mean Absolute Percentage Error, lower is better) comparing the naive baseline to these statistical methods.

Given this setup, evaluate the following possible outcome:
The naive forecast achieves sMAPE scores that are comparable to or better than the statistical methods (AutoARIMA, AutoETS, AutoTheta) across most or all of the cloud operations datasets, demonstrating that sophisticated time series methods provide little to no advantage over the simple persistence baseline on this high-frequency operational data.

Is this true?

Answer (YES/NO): YES